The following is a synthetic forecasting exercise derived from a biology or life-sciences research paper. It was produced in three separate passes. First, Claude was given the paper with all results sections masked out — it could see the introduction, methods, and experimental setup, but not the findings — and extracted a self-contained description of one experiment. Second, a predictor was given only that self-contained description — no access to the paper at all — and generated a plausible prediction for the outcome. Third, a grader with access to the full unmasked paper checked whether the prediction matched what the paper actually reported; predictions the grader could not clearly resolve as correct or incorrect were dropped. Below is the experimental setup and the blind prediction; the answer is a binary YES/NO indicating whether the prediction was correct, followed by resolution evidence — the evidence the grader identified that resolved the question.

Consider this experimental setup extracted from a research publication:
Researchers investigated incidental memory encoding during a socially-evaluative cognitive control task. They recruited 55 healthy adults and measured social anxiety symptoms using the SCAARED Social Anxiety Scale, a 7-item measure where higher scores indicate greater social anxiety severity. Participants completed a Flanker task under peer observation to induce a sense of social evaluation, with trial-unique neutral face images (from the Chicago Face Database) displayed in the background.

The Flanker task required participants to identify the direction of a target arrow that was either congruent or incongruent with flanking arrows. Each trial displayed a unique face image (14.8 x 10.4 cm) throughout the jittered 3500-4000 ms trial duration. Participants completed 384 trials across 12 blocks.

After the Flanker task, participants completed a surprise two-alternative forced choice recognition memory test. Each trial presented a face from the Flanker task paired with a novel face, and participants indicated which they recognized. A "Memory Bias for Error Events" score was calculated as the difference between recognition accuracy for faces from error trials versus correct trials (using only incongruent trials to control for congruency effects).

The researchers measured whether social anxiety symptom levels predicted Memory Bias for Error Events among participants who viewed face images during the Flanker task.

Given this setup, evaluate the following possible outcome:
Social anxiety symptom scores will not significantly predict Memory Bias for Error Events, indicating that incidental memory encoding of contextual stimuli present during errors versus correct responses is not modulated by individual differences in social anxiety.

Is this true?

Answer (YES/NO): NO